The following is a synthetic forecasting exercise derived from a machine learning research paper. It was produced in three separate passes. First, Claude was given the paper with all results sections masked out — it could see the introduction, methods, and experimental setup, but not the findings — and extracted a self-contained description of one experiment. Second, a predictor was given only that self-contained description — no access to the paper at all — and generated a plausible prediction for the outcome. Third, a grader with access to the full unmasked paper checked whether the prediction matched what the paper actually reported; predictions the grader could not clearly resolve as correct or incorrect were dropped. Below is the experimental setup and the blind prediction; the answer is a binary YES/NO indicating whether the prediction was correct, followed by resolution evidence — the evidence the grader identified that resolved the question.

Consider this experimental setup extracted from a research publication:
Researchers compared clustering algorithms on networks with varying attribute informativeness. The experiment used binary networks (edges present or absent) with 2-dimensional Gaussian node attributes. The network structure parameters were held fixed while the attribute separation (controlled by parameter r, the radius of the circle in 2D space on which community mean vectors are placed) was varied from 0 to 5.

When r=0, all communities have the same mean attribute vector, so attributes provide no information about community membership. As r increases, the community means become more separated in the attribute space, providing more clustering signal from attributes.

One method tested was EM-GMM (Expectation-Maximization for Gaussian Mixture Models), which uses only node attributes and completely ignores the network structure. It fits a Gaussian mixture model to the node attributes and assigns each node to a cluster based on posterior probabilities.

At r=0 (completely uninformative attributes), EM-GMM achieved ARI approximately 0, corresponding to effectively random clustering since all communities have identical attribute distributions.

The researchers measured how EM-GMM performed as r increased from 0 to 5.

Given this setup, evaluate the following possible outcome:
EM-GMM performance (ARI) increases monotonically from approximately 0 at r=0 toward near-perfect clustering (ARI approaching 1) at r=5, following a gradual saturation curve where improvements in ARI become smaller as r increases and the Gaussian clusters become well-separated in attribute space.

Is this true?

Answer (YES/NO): NO